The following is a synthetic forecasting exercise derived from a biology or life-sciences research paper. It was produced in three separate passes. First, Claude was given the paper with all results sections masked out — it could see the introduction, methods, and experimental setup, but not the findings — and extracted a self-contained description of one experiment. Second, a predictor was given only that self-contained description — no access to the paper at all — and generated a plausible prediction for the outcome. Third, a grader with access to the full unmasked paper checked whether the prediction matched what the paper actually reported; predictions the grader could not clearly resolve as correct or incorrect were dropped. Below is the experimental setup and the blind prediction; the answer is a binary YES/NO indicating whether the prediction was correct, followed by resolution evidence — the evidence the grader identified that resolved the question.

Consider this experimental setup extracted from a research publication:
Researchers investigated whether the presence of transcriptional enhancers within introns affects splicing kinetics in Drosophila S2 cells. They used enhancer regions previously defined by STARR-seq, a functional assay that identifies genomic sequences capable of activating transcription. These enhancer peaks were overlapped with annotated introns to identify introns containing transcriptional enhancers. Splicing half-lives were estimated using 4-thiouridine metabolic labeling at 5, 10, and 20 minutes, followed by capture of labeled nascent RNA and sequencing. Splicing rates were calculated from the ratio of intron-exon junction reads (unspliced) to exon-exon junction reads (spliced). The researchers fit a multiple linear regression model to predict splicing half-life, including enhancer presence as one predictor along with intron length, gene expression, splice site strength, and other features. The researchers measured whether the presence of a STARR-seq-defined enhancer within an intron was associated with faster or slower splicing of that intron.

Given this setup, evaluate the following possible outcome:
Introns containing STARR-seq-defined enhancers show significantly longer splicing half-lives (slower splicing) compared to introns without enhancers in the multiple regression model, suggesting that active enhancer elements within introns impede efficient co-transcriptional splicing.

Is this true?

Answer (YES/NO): NO